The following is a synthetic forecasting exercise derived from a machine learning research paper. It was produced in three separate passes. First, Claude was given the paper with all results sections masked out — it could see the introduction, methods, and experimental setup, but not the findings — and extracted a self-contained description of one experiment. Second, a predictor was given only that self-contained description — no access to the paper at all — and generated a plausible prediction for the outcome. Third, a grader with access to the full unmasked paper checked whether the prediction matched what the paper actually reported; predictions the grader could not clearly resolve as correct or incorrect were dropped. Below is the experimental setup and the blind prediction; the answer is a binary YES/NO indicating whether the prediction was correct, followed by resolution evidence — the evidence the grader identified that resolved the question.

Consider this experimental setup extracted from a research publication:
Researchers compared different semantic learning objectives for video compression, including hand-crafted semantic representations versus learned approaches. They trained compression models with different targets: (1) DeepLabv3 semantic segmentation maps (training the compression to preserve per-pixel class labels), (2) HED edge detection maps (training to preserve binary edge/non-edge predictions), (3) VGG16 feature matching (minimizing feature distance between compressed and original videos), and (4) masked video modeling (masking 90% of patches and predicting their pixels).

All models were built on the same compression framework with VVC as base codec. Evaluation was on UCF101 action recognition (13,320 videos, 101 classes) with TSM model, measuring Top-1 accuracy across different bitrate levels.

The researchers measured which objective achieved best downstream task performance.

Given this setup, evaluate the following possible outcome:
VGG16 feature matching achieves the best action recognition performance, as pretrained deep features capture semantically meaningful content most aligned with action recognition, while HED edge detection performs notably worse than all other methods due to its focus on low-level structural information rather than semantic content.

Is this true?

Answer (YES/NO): NO